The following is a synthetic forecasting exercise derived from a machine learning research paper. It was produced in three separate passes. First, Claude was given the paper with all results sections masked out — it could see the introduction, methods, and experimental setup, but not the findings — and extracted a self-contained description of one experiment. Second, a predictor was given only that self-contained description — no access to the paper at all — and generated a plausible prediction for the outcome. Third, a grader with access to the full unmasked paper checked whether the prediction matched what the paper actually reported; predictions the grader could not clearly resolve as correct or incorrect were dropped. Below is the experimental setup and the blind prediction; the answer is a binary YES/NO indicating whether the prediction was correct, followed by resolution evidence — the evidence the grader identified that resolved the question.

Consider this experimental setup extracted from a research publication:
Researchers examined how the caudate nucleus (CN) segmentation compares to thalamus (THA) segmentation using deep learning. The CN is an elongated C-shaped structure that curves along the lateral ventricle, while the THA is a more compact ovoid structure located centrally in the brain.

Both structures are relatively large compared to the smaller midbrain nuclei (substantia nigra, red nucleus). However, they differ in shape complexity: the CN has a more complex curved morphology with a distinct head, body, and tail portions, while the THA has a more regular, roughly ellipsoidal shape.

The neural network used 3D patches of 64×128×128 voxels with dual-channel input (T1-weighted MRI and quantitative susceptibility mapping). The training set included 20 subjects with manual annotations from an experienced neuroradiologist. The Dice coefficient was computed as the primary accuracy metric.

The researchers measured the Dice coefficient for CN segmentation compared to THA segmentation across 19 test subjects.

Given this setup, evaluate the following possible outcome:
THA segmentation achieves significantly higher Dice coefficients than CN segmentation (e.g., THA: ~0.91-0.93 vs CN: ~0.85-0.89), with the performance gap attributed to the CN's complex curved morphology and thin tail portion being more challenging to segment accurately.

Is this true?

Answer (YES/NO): NO